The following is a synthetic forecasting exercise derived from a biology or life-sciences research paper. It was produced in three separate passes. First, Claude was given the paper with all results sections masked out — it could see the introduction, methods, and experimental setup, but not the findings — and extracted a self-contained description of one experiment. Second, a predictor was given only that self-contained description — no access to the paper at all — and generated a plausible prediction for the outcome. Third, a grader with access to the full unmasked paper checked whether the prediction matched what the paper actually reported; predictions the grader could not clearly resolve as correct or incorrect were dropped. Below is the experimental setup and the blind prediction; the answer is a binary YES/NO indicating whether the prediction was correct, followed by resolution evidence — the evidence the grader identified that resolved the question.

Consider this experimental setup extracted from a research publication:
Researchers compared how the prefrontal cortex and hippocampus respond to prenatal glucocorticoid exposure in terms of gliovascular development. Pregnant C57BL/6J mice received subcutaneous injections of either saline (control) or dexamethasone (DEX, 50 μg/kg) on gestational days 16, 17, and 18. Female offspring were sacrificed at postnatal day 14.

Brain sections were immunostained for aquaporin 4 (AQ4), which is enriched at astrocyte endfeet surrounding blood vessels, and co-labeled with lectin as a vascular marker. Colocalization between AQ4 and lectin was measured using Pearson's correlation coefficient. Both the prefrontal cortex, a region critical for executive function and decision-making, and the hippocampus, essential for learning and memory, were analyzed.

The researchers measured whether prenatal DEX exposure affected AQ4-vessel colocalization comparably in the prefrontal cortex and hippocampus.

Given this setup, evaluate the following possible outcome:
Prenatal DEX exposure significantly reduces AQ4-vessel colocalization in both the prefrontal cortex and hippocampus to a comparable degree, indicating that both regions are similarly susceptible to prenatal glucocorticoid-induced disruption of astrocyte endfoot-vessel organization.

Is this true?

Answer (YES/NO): NO